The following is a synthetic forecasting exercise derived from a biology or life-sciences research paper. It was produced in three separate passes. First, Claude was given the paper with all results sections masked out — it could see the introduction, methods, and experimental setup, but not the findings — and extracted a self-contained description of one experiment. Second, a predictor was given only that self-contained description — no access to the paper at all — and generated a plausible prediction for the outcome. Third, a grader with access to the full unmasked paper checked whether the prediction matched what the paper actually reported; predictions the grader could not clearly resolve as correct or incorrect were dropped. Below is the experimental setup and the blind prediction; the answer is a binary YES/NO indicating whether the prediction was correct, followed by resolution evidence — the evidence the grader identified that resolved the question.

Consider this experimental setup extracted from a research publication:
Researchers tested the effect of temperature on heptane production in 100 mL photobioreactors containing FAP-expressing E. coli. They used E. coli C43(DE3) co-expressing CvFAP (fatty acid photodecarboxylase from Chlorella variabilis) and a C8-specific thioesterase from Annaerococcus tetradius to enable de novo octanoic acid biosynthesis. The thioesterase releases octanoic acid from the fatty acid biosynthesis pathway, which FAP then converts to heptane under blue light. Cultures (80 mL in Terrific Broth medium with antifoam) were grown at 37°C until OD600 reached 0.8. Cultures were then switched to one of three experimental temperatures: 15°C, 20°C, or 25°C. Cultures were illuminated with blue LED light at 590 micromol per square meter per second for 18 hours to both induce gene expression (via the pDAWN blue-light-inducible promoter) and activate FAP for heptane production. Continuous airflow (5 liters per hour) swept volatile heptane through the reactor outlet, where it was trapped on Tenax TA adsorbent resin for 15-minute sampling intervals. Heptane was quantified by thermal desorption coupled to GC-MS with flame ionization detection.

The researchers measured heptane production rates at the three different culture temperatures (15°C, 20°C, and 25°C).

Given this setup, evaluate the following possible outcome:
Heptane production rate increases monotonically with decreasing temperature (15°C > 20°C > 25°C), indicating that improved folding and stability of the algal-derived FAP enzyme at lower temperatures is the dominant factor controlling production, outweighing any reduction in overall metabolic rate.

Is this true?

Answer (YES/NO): NO